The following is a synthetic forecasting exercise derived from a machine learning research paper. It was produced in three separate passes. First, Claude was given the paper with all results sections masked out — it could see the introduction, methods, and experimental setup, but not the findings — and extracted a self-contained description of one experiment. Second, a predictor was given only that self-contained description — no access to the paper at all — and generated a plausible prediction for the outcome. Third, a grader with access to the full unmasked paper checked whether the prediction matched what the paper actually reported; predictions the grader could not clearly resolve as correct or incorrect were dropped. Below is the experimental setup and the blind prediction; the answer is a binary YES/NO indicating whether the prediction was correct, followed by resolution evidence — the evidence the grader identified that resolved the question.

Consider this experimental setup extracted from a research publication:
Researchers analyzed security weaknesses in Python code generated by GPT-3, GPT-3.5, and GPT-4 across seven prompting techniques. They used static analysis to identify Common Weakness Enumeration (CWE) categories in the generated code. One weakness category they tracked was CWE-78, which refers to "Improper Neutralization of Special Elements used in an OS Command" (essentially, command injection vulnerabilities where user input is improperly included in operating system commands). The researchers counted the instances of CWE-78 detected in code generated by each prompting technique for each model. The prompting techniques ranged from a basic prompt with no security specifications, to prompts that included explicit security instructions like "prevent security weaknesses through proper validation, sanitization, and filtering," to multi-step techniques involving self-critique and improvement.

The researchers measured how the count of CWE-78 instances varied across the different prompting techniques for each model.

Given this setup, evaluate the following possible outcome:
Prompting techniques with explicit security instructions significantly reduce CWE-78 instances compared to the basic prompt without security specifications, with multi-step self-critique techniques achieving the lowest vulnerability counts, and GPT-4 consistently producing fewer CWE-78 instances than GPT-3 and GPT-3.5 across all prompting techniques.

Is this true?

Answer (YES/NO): NO